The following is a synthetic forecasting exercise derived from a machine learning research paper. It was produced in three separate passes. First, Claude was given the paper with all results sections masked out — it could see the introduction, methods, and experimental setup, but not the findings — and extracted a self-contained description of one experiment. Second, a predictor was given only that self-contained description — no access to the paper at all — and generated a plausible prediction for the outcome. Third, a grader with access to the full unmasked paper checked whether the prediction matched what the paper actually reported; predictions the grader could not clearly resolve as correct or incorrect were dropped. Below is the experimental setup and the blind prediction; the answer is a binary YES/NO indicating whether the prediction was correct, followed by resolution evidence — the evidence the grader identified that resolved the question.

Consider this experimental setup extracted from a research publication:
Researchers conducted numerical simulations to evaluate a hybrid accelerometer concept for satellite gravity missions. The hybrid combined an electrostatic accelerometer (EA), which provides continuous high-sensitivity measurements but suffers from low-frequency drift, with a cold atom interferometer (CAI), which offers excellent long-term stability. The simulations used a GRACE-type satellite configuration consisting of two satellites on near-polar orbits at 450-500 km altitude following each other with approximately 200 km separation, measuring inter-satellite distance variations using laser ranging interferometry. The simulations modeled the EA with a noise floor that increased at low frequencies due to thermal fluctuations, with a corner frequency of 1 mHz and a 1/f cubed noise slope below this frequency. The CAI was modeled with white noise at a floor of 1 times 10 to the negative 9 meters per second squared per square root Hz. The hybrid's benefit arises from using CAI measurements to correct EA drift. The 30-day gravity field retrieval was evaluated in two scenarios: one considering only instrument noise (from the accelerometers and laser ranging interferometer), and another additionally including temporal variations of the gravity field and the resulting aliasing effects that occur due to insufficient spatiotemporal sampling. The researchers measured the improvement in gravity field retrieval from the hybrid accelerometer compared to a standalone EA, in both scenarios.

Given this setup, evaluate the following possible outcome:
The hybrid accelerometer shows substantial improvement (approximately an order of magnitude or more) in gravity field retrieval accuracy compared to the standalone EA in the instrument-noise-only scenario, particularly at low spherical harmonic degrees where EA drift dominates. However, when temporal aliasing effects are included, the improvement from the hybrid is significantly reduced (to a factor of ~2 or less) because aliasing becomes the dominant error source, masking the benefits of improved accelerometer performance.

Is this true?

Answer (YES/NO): NO